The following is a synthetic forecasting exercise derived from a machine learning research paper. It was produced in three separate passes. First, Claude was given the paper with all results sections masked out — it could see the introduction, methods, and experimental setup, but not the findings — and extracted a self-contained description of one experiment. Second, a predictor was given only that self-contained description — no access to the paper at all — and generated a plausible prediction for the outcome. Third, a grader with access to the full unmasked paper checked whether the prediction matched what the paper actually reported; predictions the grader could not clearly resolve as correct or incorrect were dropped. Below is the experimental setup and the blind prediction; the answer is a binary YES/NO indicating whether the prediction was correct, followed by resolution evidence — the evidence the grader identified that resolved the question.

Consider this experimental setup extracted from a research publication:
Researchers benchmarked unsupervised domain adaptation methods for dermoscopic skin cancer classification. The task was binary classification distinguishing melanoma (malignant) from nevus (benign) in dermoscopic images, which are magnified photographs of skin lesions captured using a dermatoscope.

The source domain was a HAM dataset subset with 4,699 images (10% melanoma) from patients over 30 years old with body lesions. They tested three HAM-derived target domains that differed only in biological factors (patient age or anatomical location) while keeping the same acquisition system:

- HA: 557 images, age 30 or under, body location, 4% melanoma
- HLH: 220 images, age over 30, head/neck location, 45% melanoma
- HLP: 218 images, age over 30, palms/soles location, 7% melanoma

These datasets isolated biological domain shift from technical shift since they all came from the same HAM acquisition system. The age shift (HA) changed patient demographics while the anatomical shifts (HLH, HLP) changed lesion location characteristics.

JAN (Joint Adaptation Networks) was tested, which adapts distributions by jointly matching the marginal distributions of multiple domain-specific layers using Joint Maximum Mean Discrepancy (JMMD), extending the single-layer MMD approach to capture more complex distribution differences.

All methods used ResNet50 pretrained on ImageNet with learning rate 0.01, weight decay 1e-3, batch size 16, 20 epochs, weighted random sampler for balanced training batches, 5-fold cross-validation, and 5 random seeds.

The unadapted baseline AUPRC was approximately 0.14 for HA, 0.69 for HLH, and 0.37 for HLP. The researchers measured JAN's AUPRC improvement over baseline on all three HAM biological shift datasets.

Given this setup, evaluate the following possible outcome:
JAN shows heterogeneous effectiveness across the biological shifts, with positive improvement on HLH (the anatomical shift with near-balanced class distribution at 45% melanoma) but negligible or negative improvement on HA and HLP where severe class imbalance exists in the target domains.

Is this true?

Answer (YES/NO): NO